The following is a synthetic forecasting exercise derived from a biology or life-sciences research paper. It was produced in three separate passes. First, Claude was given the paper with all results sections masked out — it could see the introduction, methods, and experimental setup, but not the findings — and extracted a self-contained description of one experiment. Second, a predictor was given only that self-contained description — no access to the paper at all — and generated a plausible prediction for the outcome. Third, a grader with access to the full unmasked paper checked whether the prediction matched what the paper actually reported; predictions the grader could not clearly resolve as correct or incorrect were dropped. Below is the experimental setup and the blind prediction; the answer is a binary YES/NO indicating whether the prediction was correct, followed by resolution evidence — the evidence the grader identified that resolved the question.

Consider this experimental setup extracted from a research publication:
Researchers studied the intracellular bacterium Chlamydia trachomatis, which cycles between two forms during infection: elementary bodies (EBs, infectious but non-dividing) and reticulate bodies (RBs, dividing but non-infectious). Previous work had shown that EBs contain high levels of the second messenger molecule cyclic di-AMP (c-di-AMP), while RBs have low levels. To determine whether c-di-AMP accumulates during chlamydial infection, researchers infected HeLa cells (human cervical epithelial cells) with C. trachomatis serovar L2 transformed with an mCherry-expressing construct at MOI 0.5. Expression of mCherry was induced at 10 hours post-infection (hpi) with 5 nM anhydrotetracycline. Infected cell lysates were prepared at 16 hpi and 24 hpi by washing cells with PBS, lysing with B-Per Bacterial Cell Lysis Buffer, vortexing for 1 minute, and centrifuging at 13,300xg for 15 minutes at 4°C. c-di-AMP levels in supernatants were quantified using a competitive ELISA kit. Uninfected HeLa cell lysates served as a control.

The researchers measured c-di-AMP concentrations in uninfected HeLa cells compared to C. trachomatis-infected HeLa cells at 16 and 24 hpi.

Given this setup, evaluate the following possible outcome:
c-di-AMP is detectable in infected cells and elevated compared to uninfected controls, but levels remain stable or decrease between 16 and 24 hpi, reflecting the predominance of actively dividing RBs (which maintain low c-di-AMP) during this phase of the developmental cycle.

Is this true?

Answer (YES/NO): NO